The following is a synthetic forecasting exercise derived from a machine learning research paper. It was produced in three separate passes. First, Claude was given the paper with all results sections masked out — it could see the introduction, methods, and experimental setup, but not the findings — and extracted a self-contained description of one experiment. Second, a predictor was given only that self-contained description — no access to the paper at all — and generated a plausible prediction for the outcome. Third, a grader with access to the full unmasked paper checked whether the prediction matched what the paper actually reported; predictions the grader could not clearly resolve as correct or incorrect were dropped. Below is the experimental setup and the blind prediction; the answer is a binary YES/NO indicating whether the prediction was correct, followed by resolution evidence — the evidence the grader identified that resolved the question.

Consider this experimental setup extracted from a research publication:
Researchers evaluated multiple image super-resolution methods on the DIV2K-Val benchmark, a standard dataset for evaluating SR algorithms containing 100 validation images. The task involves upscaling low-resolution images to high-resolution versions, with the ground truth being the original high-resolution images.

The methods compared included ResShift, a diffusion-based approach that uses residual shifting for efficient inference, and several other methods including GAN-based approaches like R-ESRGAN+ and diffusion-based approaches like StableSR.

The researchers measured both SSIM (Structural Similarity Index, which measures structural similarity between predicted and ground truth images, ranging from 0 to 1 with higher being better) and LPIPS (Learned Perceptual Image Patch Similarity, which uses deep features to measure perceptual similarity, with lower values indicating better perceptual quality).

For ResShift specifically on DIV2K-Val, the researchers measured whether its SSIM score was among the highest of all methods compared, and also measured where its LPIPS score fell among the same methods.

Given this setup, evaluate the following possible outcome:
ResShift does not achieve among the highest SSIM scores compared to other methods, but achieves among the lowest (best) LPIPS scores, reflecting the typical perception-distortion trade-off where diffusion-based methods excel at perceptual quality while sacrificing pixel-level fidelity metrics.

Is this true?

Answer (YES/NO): NO